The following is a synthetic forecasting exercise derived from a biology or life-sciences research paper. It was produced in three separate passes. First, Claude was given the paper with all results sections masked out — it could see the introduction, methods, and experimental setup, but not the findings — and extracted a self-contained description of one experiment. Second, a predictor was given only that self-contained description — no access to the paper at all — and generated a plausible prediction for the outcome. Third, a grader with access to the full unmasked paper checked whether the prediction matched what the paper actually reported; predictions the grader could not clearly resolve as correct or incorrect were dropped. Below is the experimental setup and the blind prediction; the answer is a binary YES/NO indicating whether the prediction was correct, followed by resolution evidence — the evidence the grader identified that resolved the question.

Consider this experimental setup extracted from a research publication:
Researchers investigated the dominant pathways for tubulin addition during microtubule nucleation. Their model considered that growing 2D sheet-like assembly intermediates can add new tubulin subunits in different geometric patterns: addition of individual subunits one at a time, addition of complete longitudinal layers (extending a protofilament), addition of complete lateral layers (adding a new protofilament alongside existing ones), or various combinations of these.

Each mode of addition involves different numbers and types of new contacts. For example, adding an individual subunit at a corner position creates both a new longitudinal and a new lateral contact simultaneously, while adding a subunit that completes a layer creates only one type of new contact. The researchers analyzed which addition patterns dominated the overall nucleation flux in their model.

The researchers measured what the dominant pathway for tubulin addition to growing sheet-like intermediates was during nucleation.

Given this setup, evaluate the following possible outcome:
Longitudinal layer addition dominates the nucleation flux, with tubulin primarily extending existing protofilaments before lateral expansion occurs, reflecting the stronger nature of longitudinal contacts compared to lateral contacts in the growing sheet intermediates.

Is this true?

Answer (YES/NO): NO